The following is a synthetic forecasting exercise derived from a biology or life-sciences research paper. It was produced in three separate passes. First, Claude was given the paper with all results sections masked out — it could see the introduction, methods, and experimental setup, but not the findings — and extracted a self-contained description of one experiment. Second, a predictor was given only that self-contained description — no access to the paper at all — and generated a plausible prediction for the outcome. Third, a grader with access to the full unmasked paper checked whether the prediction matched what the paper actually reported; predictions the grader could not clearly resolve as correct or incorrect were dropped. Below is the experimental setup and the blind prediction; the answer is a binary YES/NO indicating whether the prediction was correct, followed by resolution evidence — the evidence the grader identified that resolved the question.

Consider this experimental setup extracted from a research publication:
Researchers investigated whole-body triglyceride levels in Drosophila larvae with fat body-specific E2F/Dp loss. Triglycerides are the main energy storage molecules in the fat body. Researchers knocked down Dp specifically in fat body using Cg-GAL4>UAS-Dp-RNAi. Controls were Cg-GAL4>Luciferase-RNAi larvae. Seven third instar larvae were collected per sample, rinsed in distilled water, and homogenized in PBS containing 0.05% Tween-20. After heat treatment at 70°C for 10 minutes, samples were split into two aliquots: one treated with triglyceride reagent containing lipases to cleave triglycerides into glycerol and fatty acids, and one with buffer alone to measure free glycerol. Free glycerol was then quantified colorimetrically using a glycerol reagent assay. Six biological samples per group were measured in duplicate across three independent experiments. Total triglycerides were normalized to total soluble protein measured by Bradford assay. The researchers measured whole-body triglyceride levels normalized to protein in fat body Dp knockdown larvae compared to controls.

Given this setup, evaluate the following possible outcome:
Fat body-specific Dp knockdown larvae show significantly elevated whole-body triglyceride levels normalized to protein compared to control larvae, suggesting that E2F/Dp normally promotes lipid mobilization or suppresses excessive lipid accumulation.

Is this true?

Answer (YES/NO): NO